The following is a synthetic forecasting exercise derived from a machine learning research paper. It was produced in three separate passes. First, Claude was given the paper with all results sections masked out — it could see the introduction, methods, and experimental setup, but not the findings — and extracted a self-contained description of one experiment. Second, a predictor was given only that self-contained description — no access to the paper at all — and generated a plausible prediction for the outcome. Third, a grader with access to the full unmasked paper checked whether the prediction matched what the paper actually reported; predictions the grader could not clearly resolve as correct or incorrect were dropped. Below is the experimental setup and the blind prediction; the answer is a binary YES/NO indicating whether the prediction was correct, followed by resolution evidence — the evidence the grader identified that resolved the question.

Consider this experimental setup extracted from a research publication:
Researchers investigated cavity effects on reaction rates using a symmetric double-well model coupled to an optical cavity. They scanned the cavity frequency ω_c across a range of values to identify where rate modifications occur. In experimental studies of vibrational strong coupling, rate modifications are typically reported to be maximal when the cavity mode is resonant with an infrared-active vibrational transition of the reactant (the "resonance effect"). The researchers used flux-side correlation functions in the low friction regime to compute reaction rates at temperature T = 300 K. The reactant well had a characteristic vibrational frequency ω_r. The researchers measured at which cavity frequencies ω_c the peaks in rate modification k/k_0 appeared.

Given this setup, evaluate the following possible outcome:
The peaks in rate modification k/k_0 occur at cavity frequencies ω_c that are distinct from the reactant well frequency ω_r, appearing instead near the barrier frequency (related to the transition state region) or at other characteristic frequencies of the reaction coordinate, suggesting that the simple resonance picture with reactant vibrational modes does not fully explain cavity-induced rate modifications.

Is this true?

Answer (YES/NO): YES